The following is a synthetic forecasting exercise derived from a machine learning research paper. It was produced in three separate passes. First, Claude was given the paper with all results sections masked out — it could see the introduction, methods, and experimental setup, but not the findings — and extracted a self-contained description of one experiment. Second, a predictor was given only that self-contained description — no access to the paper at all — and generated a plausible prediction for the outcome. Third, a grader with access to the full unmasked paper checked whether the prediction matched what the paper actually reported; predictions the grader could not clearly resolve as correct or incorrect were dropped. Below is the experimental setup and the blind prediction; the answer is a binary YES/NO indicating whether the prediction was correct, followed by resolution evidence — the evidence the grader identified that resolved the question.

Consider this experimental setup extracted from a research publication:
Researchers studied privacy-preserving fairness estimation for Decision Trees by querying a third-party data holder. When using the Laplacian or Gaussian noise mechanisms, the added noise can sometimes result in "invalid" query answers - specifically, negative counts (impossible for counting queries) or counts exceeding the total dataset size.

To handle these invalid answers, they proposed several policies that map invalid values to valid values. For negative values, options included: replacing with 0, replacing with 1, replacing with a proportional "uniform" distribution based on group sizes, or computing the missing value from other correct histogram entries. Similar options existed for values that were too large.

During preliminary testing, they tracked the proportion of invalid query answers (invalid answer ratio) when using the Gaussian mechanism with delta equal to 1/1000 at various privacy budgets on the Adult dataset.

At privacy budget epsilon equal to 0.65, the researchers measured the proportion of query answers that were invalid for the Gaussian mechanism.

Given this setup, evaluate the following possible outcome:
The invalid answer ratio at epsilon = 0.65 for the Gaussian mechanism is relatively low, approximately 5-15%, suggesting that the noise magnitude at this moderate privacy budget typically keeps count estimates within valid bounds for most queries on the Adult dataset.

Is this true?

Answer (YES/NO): NO